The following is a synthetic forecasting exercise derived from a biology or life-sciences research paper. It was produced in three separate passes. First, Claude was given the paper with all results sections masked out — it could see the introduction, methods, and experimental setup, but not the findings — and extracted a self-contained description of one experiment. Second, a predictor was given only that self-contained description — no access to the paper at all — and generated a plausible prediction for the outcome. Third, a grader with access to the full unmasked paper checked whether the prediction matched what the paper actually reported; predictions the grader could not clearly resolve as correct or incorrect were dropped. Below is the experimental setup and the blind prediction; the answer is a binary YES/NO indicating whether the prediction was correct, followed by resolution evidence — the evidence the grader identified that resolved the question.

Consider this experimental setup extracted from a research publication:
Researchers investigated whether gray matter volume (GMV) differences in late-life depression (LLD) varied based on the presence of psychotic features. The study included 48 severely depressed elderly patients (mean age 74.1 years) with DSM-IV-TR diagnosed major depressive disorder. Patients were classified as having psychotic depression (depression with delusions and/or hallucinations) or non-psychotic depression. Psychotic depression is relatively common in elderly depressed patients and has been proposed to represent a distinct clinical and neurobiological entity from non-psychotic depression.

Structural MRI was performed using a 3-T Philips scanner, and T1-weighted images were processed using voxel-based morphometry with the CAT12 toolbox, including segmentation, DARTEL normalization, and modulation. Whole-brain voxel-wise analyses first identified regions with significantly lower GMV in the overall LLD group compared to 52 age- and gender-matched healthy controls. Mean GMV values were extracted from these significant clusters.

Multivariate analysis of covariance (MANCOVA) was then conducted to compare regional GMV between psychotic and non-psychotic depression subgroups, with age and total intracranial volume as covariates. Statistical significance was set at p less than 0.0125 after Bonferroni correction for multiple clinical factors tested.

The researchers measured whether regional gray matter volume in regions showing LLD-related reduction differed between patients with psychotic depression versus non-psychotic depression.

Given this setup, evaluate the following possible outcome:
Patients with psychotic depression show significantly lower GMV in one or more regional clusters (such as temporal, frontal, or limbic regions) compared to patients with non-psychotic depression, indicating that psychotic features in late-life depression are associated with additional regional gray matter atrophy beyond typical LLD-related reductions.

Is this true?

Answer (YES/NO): NO